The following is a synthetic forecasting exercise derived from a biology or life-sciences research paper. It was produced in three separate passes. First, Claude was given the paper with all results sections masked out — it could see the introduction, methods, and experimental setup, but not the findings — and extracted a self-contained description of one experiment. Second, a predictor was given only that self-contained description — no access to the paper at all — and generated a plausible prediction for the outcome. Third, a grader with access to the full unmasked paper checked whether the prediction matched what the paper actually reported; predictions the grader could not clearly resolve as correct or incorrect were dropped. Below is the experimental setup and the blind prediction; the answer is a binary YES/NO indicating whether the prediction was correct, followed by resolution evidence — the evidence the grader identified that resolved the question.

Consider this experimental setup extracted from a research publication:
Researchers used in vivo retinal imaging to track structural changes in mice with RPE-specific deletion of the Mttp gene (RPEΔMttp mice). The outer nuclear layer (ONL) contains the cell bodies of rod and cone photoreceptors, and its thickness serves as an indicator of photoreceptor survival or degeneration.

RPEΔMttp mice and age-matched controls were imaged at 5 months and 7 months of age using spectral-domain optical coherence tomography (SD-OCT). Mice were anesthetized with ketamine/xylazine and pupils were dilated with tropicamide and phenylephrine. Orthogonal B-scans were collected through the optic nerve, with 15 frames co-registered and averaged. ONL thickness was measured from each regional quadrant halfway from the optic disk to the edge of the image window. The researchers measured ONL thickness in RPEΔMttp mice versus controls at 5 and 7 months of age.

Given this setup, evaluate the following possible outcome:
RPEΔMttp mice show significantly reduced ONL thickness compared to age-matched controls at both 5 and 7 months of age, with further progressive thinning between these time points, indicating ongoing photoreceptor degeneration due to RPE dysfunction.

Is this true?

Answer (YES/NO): YES